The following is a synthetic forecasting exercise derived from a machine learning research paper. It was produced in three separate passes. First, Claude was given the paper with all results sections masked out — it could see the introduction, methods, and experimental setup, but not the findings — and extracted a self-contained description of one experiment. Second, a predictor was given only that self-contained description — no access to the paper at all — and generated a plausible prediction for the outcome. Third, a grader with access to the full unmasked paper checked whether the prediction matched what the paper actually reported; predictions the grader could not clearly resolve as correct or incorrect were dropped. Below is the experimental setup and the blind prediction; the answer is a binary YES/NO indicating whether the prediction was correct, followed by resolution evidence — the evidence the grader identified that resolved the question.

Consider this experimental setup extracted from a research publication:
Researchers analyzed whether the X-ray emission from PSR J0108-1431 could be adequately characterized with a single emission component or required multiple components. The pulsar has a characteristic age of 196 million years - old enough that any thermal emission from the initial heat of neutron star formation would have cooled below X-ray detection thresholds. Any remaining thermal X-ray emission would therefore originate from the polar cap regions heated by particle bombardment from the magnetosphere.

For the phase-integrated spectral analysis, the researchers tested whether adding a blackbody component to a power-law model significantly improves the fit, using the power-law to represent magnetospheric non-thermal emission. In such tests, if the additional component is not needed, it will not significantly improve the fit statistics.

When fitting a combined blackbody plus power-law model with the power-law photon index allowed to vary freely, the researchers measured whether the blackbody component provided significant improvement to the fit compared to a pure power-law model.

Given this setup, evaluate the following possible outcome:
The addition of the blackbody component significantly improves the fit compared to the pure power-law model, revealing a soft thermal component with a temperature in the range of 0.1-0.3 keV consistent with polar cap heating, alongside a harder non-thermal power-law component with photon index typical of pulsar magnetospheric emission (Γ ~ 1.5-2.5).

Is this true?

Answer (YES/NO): NO